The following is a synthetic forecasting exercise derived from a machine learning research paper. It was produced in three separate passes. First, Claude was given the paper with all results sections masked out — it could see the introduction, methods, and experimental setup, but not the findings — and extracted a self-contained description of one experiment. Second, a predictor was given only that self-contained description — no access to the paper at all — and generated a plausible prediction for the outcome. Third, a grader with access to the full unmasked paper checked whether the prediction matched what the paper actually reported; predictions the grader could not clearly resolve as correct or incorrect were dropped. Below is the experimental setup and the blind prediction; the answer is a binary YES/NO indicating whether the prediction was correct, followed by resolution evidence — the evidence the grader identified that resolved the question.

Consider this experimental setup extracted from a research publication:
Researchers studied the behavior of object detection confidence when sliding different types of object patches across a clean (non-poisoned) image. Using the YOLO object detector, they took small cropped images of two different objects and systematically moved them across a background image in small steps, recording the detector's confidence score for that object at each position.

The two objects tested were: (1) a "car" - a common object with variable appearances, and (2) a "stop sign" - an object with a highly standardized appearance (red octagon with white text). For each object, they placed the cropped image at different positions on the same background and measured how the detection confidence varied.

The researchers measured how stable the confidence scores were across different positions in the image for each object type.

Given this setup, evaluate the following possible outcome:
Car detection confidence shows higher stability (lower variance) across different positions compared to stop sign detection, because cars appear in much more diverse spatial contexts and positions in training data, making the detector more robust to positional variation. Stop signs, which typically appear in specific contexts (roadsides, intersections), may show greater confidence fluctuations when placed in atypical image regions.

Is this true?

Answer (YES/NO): NO